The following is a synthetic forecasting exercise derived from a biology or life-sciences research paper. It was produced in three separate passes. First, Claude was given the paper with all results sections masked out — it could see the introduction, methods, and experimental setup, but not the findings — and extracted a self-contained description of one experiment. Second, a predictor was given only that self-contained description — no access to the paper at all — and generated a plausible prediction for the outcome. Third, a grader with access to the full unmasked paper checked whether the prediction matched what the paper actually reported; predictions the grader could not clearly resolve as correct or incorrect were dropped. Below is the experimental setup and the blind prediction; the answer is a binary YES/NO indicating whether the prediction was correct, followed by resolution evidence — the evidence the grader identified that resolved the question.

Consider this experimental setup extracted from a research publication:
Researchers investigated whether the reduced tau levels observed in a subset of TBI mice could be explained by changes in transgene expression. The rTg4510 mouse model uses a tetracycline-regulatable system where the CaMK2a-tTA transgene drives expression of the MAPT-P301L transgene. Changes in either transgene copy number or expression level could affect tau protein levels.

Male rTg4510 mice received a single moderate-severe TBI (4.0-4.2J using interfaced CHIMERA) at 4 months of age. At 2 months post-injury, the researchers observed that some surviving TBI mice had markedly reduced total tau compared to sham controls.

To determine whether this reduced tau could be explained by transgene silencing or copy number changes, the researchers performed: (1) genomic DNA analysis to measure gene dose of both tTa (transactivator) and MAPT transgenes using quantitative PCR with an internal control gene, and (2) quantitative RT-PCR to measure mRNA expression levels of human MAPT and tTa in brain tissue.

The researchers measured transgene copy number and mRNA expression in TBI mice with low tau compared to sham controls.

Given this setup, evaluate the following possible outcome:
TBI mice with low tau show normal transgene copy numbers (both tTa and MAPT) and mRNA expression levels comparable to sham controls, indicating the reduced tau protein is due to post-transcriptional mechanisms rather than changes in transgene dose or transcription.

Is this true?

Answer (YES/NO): NO